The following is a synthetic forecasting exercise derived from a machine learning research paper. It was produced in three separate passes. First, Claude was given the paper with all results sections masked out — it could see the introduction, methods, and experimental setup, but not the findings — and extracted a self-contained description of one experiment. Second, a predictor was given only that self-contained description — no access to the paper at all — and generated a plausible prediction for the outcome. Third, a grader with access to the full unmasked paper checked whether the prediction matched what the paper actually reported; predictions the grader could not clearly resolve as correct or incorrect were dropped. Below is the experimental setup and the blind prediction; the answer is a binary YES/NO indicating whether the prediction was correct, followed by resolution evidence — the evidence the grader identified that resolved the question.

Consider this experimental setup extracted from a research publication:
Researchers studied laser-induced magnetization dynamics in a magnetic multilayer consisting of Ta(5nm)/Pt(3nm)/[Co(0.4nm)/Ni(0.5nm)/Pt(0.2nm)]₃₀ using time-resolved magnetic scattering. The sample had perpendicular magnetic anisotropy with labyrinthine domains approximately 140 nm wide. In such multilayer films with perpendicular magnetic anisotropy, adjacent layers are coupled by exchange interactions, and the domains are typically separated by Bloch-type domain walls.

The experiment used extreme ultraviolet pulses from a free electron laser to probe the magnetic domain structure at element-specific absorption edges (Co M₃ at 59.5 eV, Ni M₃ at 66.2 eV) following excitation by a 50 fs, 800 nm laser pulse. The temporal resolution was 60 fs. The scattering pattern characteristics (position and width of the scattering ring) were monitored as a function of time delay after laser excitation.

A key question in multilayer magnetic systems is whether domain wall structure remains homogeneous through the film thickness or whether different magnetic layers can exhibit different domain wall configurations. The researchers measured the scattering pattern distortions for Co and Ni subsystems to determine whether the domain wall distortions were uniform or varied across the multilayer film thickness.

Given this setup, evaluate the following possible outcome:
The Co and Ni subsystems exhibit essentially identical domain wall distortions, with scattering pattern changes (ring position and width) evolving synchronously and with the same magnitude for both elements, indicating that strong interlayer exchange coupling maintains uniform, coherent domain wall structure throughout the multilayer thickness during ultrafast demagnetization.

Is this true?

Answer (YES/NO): NO